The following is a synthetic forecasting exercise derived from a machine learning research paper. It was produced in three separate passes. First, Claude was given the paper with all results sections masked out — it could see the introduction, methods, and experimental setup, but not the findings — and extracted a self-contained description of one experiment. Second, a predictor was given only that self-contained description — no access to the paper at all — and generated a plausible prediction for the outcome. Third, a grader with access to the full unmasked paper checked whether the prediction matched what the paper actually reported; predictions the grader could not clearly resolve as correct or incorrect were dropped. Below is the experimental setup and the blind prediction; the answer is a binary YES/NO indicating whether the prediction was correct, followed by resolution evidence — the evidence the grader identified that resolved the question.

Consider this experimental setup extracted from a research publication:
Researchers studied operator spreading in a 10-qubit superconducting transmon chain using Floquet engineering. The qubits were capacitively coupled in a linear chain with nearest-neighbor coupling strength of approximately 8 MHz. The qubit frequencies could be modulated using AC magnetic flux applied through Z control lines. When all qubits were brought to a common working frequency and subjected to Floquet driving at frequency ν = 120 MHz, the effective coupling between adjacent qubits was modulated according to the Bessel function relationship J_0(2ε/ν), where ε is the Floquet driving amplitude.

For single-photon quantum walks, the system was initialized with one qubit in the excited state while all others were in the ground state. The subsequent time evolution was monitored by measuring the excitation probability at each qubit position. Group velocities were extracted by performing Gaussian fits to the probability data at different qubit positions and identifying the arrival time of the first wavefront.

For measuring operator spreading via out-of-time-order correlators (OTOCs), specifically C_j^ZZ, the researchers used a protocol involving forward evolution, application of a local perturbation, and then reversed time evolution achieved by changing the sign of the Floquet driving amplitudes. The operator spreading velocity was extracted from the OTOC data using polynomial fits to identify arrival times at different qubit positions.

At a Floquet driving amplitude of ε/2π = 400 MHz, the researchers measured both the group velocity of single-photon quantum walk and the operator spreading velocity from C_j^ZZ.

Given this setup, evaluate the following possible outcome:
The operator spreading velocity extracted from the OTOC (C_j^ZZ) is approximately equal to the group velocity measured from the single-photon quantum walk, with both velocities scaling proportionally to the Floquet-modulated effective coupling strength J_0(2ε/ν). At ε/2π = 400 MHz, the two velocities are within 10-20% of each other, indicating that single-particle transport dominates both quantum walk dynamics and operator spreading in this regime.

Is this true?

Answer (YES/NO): YES